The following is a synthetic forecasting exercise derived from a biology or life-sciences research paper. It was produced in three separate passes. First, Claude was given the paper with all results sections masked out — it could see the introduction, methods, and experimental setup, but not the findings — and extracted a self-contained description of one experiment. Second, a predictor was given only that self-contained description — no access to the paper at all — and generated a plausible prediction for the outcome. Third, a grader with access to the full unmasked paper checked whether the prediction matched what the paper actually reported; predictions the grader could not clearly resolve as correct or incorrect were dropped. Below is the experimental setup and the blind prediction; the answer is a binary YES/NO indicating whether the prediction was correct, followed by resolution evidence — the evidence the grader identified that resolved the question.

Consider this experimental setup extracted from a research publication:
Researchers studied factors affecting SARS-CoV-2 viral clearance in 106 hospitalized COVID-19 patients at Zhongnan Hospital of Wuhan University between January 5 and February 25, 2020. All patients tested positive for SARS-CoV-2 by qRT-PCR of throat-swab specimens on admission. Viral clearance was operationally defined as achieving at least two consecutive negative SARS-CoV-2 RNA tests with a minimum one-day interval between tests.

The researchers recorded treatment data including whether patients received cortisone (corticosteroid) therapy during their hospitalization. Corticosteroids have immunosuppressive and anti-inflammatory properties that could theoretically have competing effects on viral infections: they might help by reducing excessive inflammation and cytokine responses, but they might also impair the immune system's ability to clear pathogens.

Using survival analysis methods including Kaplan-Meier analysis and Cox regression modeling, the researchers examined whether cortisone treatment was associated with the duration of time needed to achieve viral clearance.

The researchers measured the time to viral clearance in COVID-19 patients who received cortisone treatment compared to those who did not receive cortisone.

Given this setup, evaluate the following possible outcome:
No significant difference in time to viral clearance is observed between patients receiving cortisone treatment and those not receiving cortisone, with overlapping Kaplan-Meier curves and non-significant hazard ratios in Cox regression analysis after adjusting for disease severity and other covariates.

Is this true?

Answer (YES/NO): NO